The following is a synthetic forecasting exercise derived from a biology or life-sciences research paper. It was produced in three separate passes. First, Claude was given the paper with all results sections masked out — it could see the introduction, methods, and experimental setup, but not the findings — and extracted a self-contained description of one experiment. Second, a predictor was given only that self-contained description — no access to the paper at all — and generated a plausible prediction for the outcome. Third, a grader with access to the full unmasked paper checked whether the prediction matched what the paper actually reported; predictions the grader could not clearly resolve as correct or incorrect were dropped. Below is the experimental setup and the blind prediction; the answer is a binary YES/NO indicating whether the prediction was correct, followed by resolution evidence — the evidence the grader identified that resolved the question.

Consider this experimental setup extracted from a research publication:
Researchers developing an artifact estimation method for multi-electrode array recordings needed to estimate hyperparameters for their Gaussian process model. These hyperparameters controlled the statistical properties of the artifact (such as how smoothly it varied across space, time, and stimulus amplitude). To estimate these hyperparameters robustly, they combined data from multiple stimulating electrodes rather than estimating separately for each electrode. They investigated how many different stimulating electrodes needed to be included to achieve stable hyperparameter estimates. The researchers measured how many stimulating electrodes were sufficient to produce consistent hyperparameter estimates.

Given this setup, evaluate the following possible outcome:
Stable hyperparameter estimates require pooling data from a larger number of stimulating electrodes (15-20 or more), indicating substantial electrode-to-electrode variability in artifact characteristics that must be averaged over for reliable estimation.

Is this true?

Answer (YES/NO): NO